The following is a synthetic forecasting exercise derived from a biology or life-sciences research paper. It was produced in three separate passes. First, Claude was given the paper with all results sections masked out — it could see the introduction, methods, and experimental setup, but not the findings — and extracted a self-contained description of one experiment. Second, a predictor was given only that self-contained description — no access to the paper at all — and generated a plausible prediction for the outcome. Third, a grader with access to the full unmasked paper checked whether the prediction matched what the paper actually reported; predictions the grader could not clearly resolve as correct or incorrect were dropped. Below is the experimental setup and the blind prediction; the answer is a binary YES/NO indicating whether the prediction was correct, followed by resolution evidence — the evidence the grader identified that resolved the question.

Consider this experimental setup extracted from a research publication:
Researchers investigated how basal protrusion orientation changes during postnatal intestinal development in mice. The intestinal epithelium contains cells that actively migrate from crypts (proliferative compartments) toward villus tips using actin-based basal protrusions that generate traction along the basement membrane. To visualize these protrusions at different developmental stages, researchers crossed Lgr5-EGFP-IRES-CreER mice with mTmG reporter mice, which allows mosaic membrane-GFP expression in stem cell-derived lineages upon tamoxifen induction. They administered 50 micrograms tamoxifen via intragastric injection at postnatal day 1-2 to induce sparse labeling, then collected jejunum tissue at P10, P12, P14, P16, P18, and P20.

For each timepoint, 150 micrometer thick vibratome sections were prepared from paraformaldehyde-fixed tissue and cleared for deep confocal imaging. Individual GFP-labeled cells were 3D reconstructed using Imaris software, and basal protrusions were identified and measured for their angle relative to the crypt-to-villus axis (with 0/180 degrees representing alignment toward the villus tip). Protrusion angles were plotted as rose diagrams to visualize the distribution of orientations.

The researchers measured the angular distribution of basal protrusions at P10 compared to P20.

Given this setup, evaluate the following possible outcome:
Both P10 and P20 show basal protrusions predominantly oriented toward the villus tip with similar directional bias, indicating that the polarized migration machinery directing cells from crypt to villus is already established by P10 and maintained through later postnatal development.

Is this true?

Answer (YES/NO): NO